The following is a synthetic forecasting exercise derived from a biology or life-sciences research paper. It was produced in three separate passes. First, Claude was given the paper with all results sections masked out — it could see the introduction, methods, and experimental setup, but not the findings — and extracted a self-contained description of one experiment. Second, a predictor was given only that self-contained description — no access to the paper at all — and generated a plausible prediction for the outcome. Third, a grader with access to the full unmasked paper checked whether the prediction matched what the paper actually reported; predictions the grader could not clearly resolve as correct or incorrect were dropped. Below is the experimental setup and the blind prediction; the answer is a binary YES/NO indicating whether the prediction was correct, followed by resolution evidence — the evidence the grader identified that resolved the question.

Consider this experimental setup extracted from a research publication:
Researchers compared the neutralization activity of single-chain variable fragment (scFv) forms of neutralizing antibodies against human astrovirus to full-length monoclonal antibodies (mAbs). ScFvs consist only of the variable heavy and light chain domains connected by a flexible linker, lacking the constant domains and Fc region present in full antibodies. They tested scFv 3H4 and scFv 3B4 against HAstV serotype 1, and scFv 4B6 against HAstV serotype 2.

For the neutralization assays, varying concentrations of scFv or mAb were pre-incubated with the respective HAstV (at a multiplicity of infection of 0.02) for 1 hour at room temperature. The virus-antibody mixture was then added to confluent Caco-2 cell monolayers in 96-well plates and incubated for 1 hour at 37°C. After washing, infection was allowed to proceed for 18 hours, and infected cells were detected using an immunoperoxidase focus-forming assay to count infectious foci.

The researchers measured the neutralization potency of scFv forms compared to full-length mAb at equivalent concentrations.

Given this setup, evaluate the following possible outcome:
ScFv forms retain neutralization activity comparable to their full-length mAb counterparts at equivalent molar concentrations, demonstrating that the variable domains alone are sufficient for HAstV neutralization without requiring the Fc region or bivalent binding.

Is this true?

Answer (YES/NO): NO